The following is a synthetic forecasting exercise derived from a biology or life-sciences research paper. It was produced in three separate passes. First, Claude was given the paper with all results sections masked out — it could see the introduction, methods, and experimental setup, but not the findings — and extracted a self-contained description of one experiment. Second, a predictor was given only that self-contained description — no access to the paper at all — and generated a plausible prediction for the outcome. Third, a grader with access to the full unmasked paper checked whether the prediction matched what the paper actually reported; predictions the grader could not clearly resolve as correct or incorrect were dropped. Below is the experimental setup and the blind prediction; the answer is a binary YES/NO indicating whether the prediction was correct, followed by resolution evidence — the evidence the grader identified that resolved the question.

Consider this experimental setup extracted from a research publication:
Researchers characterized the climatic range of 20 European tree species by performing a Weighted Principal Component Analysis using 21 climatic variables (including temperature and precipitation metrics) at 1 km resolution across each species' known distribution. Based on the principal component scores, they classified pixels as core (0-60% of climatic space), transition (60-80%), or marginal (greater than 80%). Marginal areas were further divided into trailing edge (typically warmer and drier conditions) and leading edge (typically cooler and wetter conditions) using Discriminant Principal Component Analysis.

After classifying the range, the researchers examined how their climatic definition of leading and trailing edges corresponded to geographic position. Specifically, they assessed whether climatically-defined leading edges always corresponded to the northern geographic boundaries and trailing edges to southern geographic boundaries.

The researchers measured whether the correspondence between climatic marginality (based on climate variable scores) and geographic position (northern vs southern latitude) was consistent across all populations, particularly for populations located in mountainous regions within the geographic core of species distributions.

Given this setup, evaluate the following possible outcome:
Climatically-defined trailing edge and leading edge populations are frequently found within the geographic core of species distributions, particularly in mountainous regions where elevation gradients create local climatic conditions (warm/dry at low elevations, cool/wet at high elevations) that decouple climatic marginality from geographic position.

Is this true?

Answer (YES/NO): NO